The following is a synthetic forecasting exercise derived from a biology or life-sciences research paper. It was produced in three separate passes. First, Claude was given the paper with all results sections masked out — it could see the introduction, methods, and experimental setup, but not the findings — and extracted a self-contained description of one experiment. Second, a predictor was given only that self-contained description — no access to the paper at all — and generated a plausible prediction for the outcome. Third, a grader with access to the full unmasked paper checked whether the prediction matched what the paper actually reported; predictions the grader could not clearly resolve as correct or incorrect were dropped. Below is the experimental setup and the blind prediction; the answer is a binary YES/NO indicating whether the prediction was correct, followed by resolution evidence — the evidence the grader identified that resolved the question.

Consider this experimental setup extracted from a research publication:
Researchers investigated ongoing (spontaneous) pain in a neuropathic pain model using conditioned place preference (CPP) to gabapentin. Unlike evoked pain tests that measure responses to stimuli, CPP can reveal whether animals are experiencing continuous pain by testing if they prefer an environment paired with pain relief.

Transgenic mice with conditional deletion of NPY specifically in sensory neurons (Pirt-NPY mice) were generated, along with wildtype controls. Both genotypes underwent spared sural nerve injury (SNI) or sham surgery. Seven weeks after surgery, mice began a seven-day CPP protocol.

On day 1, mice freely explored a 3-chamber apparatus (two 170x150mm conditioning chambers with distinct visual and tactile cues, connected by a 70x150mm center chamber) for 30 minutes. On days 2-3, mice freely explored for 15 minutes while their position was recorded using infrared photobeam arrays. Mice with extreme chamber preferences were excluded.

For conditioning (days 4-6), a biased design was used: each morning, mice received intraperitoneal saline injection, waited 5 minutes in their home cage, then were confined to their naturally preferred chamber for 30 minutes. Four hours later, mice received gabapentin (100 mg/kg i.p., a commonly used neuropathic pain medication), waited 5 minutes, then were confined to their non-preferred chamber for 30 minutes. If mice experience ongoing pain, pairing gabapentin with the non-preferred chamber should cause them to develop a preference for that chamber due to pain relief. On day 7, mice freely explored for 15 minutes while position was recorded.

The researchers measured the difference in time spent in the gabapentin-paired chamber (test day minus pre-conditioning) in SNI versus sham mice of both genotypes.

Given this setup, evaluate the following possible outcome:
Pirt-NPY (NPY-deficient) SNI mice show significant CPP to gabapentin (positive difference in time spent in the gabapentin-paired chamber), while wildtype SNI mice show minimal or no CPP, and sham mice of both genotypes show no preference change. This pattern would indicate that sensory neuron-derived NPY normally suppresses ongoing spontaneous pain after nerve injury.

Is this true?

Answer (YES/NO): NO